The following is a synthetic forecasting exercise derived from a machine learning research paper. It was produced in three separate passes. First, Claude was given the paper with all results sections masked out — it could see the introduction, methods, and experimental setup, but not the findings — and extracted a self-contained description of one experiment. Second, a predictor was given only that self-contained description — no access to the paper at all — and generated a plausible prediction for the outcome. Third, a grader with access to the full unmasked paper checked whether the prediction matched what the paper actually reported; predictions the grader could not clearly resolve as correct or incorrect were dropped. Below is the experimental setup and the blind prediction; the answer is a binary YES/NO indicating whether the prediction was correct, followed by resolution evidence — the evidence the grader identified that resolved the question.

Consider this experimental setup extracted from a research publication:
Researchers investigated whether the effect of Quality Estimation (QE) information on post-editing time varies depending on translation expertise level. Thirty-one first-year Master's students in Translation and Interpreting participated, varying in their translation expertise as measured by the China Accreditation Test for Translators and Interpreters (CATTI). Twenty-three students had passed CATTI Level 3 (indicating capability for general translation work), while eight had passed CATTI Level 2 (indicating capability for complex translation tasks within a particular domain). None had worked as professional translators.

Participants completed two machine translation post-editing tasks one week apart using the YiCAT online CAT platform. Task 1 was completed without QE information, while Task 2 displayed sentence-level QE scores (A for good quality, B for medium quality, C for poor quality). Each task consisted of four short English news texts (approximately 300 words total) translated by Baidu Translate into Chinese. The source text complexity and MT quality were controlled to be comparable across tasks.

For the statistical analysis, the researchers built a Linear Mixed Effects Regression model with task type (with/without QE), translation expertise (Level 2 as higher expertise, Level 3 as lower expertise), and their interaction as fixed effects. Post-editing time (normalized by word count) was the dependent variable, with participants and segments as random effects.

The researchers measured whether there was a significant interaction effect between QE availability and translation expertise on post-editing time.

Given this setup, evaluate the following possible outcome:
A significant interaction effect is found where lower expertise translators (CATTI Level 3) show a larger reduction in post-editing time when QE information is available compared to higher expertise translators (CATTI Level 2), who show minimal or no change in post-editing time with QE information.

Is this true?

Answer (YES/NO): NO